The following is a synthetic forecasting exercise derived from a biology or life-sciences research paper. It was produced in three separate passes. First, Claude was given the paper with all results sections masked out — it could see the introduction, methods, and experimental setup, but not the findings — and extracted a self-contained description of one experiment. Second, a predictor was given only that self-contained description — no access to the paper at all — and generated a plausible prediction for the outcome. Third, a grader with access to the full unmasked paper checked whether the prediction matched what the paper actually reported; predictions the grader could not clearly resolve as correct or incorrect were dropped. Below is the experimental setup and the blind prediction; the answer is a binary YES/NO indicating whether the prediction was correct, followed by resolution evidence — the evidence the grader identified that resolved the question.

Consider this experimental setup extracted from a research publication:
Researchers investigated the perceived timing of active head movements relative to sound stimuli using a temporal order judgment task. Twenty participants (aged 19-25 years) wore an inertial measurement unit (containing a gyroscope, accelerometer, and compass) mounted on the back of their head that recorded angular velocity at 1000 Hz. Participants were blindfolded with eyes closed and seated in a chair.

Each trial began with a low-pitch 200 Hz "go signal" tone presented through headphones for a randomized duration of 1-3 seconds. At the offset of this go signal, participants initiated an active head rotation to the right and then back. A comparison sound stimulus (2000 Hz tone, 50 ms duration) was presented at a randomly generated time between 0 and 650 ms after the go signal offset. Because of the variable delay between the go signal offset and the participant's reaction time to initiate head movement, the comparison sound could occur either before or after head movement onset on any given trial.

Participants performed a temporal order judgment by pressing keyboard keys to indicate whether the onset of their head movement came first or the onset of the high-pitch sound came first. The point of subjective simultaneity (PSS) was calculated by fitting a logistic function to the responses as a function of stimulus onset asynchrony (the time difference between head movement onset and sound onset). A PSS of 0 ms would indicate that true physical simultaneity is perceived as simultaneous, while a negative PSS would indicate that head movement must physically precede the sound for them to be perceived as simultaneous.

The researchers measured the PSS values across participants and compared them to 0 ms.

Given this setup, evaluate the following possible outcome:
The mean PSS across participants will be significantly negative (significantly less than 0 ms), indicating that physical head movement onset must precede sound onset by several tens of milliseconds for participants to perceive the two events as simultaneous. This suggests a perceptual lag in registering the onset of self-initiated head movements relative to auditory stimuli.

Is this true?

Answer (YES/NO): YES